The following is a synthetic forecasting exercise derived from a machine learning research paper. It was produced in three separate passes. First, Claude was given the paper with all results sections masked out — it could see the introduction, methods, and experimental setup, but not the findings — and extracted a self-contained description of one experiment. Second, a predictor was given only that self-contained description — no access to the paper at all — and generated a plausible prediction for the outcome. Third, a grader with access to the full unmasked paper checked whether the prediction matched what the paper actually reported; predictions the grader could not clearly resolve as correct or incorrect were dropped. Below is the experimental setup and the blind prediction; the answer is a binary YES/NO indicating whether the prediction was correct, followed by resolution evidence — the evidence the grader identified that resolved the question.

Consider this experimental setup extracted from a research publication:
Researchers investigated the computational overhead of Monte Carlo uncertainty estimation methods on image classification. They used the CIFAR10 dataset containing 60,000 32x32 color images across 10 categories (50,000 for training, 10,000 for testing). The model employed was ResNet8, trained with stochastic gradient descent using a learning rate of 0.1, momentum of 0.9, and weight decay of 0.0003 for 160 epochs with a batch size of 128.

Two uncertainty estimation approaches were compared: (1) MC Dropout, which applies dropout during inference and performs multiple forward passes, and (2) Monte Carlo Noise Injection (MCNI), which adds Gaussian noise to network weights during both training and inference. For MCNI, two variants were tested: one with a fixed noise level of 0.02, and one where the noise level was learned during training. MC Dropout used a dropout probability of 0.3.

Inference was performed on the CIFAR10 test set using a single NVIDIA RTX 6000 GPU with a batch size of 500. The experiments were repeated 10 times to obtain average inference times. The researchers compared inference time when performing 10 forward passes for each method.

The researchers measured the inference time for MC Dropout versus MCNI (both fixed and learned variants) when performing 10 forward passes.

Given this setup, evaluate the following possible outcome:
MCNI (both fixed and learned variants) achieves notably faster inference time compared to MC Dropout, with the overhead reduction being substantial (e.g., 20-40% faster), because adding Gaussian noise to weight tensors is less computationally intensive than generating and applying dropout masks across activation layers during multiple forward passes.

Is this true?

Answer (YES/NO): NO